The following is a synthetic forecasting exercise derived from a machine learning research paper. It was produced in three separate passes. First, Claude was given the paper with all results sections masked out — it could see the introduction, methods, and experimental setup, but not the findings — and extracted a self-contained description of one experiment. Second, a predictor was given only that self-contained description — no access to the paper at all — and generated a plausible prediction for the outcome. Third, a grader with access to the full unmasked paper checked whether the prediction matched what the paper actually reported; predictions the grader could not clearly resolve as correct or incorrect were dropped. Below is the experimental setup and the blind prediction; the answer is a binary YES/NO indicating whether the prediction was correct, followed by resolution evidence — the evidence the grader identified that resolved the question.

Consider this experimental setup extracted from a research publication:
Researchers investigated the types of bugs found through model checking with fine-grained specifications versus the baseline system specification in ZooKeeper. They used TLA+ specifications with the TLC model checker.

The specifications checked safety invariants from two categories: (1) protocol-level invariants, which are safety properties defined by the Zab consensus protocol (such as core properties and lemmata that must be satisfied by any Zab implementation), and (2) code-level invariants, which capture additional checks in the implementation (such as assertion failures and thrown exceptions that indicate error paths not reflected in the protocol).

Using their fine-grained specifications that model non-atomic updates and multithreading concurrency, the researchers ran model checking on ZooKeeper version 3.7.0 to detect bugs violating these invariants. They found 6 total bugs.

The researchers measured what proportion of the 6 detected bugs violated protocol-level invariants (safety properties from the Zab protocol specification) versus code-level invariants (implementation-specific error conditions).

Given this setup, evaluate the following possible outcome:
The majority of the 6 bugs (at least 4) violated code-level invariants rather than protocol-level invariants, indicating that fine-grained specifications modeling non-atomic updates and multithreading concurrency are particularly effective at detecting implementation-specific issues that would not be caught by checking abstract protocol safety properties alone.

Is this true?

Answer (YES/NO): NO